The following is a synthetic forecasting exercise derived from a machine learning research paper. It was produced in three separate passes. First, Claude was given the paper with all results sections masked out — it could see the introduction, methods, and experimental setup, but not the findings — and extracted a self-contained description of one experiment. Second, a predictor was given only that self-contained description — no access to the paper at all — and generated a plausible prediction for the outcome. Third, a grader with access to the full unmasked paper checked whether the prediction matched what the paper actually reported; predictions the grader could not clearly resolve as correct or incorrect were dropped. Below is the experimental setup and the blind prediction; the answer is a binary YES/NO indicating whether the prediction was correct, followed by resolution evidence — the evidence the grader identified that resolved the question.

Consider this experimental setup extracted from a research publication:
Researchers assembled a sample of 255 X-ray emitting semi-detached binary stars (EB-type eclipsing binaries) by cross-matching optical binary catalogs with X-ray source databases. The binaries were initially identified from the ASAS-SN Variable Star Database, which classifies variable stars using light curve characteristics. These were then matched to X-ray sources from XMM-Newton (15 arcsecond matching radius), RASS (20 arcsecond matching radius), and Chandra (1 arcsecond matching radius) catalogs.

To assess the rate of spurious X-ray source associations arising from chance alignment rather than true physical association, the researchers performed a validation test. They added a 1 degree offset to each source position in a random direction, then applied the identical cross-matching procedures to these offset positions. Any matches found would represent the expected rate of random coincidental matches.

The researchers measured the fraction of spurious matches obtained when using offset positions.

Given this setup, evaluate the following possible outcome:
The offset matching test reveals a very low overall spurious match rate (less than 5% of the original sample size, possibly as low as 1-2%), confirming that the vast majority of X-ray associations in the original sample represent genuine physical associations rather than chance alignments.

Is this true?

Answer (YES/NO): YES